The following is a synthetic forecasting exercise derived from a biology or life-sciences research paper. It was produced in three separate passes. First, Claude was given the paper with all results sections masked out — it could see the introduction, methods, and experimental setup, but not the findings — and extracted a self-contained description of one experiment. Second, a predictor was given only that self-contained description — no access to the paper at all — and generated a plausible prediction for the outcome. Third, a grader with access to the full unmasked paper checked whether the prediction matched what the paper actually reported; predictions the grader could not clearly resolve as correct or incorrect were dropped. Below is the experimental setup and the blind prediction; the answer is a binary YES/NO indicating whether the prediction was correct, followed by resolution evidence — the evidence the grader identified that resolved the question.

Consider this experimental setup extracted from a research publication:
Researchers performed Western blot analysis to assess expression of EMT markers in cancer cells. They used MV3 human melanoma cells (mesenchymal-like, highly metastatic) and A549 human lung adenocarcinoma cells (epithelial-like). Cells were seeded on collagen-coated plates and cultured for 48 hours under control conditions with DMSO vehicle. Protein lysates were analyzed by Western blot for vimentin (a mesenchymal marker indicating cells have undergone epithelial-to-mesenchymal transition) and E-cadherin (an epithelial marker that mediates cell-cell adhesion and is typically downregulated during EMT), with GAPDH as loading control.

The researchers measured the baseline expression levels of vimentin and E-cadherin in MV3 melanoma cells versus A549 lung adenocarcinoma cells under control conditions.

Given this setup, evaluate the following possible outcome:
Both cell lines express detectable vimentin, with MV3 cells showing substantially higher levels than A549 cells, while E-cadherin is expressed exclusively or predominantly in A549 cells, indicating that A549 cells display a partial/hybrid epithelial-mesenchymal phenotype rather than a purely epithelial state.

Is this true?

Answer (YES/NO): YES